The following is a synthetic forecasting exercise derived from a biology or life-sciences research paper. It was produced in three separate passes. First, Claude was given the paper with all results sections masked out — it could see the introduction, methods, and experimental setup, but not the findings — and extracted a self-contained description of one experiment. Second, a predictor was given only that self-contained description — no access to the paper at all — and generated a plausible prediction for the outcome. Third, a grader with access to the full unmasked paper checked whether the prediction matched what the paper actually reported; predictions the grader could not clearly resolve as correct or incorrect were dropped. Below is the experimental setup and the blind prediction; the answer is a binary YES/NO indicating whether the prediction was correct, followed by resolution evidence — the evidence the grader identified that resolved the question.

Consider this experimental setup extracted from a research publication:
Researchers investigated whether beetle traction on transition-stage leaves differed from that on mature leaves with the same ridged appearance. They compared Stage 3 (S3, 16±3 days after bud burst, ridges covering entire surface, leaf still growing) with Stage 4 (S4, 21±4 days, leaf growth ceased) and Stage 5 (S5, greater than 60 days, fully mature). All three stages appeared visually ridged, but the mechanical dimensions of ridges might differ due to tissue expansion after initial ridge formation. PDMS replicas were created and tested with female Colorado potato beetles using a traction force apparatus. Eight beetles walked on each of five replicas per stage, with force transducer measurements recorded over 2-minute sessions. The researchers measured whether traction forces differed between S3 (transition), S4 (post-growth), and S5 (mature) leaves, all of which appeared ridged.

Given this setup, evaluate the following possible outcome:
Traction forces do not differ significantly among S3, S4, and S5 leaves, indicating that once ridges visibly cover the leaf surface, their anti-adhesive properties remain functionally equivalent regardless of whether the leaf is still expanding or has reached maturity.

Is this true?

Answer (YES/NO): NO